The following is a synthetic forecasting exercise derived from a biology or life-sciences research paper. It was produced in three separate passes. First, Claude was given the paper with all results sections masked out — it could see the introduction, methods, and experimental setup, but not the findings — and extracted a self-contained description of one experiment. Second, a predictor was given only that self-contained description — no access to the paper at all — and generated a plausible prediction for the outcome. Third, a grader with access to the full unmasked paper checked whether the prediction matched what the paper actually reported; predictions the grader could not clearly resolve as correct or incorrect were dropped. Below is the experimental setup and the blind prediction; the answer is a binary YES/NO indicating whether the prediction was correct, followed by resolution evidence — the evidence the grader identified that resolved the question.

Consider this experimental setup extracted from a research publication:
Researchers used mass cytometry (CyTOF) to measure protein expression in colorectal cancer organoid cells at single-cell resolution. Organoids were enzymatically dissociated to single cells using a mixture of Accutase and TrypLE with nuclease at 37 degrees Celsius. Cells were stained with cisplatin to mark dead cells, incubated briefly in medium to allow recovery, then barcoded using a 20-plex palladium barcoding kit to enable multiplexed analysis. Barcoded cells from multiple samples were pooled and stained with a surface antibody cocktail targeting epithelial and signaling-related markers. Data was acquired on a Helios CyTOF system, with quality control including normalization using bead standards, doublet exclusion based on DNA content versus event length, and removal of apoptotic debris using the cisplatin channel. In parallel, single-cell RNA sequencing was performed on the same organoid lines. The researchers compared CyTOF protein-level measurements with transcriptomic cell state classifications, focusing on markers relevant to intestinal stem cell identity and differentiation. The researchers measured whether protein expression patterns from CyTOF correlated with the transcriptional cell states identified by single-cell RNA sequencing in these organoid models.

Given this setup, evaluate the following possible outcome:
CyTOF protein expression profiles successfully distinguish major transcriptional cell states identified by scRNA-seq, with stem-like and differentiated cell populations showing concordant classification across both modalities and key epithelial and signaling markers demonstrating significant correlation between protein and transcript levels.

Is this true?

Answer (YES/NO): YES